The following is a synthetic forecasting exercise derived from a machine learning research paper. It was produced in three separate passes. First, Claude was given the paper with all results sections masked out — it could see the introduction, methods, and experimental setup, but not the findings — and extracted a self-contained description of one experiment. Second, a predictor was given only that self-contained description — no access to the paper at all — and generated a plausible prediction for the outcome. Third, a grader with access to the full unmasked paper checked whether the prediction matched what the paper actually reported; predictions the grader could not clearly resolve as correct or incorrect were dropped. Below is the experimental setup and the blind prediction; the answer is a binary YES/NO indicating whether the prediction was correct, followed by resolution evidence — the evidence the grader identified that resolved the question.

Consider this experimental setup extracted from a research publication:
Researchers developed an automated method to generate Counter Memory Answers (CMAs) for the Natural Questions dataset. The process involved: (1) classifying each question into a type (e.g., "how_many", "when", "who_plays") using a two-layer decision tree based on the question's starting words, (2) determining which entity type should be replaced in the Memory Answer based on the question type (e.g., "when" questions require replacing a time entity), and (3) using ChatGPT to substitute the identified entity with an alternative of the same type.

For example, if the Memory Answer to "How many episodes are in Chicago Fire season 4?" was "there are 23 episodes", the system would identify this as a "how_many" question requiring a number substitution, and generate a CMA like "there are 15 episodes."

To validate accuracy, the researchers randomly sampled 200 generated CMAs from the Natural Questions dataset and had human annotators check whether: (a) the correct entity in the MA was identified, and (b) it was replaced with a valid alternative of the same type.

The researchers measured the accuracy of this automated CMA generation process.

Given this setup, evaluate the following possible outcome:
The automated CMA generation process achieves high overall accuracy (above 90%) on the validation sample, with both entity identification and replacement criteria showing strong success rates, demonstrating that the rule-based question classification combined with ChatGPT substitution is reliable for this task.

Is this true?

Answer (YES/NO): YES